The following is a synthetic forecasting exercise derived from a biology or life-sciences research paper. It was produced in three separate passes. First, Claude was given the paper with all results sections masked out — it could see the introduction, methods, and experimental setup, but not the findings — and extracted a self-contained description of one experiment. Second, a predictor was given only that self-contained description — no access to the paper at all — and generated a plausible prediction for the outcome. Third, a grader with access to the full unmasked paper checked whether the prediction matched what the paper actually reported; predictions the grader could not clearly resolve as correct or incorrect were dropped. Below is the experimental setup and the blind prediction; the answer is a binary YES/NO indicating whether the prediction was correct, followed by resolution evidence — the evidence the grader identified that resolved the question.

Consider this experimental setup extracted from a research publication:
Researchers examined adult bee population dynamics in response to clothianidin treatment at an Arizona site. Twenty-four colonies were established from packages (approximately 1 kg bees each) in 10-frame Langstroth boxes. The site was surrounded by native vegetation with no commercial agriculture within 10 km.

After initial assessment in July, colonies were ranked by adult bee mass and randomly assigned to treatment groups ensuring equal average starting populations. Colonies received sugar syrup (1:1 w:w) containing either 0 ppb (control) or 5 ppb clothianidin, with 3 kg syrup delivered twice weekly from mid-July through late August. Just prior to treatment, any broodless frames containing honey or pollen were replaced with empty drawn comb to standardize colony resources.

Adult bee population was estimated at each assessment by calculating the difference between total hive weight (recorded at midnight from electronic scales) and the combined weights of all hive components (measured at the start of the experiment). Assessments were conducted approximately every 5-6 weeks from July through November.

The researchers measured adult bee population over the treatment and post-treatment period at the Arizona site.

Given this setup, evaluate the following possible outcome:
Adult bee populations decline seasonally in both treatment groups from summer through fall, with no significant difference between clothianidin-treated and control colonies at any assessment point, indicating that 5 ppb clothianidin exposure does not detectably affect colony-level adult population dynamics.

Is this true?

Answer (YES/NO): NO